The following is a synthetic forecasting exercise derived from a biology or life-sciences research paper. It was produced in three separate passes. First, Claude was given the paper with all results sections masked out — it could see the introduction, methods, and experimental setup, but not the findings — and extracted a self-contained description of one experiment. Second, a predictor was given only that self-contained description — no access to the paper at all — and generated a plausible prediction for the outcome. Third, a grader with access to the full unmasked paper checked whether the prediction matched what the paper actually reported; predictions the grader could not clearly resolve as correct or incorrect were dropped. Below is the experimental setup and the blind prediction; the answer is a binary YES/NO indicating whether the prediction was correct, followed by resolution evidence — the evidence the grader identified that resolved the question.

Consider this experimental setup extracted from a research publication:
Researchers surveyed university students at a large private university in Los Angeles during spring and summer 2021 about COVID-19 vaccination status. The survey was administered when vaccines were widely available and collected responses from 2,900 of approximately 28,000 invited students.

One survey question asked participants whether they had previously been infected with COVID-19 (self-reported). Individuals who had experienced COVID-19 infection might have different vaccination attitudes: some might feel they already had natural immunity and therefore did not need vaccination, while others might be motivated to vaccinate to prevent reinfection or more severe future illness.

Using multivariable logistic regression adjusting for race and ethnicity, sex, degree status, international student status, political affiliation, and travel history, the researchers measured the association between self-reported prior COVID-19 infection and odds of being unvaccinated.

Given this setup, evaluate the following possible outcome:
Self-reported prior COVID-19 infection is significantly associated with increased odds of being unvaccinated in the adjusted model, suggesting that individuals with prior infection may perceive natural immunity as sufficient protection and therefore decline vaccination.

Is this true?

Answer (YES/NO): YES